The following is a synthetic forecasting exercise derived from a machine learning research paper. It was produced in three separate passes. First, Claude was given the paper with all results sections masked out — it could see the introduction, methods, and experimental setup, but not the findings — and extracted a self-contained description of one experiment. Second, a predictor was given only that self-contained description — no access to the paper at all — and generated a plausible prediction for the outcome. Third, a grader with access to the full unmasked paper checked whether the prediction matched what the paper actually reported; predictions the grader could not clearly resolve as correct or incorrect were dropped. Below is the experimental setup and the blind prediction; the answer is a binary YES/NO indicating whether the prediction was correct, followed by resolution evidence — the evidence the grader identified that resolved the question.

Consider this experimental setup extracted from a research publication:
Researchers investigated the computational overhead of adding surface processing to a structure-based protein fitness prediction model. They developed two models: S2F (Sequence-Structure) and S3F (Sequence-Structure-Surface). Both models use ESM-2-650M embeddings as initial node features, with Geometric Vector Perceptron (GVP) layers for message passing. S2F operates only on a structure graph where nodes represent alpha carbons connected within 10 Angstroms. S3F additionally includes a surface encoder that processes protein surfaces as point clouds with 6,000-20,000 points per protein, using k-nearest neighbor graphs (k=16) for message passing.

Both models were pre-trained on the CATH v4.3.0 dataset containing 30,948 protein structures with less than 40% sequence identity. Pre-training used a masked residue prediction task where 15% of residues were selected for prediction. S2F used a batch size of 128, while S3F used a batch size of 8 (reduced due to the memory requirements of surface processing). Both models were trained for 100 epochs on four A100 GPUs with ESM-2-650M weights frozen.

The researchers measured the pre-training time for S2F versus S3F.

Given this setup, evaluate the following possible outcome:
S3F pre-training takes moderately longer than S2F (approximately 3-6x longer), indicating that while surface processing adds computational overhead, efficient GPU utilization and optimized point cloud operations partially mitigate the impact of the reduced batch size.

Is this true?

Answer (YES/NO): NO